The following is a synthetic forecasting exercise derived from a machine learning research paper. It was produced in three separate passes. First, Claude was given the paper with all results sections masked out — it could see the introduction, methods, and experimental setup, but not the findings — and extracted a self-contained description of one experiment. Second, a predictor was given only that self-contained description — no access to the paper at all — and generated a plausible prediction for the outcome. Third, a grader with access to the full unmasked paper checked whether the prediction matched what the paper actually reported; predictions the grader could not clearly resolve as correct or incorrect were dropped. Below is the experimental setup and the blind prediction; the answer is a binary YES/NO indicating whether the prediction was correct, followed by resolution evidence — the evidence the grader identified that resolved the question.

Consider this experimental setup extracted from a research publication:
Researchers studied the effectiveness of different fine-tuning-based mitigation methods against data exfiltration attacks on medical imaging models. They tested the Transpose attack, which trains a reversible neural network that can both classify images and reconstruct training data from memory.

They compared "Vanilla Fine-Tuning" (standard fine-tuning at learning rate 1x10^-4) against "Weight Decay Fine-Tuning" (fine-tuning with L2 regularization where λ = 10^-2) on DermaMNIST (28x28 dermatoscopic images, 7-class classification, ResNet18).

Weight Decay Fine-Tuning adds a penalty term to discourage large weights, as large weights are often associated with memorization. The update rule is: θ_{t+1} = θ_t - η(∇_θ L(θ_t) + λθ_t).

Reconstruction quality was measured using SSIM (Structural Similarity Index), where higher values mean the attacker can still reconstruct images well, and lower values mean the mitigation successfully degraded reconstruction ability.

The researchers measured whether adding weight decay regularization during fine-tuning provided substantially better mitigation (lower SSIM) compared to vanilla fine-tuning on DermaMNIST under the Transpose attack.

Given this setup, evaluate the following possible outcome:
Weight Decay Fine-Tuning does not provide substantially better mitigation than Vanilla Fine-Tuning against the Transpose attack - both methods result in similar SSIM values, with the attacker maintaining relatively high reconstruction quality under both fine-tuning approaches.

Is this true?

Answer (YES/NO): YES